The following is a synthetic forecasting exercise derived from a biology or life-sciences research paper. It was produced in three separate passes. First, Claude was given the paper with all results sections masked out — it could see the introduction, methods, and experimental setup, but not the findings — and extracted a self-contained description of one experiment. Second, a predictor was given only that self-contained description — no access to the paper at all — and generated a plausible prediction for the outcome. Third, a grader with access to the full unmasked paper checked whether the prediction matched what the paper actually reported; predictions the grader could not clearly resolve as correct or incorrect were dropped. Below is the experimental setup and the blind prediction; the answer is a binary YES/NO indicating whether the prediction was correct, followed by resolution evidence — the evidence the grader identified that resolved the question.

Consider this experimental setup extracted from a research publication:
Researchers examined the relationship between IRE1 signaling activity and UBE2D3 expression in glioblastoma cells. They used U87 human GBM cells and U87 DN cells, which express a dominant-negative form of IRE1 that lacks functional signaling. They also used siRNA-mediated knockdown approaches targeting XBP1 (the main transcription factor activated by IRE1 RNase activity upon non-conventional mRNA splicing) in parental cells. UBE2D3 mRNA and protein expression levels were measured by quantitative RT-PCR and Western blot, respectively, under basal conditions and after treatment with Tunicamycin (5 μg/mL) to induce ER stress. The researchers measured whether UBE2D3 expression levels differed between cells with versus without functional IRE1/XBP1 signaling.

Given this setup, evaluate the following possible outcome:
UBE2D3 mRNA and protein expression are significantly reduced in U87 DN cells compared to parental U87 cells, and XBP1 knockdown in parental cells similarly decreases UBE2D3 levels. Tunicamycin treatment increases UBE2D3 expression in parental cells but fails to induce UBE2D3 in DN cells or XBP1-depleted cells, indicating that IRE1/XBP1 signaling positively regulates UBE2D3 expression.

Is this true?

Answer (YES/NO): YES